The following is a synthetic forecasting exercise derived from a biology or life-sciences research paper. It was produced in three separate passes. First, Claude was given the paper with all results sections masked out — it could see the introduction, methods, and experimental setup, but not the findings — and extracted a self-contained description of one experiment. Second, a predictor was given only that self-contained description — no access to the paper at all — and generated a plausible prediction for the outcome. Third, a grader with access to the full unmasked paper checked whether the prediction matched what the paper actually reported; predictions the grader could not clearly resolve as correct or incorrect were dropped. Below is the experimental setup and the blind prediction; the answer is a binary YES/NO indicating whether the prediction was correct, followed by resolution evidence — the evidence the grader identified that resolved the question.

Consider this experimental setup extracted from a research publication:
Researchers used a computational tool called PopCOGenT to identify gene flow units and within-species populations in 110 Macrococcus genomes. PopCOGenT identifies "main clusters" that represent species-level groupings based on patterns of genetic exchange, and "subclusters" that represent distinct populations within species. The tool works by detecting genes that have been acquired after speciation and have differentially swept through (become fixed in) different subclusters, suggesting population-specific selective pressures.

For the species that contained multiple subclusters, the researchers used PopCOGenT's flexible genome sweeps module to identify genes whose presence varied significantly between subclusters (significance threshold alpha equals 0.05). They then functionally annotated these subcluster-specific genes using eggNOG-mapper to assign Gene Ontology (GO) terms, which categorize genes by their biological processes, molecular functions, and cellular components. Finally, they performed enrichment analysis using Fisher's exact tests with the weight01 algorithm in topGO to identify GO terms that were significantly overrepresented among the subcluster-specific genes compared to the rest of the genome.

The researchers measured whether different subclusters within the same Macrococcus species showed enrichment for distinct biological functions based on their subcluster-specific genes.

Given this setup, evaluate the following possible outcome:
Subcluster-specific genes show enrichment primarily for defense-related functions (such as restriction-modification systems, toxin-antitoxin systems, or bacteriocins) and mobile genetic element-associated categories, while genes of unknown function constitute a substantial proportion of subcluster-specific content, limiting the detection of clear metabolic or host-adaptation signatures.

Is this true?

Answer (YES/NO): NO